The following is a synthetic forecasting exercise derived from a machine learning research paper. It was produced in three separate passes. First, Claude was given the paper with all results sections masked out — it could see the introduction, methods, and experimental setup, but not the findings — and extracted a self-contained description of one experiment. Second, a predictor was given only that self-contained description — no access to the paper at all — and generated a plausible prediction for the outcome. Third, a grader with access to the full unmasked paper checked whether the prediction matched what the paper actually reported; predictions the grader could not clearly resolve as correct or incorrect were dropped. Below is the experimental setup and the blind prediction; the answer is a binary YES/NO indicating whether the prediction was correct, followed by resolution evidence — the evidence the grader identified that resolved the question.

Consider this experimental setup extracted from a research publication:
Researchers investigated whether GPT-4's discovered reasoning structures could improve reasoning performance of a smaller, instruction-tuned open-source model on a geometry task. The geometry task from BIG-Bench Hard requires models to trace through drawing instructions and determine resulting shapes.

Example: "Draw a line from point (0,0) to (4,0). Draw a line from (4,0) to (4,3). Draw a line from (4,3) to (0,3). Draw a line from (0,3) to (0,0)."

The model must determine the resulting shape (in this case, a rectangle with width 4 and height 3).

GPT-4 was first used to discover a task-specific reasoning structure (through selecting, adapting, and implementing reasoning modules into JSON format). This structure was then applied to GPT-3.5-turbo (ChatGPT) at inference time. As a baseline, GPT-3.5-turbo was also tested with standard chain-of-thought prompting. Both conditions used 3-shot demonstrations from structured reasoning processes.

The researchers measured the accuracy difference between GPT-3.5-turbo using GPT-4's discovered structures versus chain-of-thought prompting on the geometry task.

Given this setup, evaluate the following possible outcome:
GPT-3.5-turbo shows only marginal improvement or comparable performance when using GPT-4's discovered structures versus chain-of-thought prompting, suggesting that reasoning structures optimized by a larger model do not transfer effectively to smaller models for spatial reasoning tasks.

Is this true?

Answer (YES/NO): NO